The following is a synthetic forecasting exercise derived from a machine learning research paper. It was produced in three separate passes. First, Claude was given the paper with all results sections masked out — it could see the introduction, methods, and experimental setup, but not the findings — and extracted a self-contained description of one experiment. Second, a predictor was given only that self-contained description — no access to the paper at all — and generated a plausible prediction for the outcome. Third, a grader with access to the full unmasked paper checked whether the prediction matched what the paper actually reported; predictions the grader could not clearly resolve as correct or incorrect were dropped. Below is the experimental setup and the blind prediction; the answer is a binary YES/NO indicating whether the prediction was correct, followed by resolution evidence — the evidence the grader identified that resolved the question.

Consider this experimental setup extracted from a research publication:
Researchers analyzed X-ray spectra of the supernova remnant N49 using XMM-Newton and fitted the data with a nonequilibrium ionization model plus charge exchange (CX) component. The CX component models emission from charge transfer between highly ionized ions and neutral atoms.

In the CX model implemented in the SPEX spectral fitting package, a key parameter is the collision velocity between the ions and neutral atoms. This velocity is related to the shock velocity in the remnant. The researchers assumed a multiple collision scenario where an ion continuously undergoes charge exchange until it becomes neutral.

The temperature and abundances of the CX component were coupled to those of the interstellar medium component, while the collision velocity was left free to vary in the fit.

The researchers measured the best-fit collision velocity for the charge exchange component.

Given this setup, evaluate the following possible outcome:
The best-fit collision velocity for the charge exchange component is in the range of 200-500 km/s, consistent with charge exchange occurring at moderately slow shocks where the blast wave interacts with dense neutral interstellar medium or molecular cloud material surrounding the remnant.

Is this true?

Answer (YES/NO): YES